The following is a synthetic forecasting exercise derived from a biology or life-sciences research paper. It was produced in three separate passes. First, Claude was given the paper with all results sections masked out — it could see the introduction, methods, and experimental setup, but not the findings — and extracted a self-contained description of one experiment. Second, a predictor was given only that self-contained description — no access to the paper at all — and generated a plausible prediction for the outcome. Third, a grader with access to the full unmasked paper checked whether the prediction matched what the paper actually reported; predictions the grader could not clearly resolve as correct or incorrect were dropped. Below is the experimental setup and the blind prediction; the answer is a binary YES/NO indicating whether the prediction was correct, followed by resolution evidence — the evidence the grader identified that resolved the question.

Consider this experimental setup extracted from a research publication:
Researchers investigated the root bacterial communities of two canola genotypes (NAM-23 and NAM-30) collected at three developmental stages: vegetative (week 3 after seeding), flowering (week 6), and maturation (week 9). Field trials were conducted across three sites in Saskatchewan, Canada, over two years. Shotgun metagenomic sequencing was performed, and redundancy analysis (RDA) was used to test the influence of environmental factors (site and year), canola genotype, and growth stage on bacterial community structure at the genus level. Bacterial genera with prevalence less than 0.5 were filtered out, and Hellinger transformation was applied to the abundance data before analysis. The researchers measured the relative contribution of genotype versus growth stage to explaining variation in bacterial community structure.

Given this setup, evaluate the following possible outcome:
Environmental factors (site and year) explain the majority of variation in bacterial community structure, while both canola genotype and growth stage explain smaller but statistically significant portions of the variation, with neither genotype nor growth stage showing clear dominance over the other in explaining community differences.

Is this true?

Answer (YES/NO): NO